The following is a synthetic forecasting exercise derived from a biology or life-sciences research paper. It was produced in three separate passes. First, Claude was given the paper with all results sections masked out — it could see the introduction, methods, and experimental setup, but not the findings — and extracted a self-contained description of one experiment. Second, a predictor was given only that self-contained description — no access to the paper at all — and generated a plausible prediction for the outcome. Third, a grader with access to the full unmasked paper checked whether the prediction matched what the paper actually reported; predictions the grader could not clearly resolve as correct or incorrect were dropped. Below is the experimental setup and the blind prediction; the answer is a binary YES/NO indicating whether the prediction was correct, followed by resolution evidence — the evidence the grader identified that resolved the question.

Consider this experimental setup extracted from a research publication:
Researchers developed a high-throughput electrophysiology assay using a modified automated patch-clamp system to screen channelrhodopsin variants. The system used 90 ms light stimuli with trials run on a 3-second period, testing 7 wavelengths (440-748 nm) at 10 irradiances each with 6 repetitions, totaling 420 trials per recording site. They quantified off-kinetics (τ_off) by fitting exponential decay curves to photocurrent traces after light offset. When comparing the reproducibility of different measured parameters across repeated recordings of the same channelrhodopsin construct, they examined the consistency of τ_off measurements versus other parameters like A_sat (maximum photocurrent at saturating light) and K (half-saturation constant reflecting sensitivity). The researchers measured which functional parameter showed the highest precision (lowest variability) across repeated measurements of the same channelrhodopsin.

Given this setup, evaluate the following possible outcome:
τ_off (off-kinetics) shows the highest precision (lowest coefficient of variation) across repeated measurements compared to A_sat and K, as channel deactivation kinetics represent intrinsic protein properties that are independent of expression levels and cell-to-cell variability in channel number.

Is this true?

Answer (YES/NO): YES